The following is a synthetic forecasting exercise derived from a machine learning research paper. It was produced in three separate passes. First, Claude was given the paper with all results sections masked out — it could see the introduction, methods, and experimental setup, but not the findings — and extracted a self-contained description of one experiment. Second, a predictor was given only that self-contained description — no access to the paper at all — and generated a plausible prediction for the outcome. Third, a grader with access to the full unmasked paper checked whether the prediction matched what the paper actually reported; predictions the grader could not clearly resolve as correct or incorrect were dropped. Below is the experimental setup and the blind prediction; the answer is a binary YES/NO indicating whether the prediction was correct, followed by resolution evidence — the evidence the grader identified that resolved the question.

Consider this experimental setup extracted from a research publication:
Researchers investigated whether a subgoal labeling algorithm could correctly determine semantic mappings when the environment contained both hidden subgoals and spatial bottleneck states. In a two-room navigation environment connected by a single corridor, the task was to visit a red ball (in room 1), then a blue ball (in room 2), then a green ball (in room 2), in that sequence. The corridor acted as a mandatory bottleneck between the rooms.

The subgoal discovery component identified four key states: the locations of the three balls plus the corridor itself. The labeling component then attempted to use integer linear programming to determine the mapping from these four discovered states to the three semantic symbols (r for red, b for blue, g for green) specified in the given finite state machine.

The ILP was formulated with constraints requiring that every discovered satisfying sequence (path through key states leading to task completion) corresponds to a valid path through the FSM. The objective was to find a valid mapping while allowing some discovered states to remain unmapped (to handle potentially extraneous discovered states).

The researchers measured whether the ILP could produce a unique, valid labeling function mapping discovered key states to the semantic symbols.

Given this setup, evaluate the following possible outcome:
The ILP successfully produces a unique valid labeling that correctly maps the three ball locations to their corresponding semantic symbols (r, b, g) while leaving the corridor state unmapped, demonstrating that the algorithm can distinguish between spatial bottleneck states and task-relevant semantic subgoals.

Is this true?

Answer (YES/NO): NO